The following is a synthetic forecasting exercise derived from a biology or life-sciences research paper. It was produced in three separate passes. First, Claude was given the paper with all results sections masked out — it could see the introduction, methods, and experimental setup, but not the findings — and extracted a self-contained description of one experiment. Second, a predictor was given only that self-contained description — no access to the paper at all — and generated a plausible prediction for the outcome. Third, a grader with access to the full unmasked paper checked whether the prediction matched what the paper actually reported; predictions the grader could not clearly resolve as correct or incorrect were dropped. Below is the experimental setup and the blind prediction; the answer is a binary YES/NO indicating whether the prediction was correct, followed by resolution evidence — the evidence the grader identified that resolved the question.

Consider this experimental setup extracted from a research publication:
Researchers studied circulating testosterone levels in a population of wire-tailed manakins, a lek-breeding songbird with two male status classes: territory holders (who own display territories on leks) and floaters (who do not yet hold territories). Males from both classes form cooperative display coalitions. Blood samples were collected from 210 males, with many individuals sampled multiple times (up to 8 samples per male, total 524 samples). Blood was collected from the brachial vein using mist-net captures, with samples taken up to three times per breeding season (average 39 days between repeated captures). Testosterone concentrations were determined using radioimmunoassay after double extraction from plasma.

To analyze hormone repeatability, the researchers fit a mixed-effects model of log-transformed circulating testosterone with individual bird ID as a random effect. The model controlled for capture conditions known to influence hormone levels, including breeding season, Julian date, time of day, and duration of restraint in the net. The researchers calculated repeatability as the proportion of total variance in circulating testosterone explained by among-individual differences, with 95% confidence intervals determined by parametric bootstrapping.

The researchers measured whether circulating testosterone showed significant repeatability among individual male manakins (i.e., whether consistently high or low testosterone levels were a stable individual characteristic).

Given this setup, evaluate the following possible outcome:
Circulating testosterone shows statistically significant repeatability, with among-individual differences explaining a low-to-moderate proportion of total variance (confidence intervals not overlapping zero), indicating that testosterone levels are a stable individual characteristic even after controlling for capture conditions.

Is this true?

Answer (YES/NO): YES